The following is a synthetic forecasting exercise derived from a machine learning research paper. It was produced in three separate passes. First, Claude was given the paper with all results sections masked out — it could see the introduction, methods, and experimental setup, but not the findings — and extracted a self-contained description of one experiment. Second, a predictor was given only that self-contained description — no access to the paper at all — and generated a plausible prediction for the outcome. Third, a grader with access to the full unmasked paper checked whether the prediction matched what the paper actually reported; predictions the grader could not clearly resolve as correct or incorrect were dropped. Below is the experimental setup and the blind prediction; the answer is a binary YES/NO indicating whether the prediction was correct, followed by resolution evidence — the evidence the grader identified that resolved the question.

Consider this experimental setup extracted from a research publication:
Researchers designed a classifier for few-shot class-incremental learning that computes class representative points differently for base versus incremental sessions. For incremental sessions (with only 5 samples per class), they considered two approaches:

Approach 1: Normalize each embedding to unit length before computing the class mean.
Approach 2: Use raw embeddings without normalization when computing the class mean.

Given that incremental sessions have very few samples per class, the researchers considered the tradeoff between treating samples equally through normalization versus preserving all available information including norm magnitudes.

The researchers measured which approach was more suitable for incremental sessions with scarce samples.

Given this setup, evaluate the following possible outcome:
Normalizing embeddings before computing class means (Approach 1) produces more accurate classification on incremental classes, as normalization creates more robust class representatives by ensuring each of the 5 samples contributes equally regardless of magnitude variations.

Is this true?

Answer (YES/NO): NO